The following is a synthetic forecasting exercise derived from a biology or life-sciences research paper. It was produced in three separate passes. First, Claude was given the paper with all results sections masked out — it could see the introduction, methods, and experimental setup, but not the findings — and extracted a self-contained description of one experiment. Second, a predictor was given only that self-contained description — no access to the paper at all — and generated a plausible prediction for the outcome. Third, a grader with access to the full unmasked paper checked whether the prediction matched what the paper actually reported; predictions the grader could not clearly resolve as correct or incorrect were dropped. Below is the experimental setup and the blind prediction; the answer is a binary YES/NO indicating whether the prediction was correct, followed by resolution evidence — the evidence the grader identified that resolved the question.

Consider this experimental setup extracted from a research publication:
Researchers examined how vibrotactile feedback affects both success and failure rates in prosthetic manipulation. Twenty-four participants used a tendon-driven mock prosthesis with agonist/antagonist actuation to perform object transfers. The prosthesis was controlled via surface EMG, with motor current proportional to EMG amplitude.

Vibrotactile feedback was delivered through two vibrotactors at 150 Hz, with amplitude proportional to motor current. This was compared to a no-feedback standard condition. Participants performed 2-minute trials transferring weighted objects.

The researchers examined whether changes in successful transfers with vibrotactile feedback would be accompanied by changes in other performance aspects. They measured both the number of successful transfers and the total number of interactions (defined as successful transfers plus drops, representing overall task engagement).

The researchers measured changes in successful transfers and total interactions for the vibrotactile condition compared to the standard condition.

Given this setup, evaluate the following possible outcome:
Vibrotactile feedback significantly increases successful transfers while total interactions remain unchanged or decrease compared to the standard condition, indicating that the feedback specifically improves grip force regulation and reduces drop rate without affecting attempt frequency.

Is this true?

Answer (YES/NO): NO